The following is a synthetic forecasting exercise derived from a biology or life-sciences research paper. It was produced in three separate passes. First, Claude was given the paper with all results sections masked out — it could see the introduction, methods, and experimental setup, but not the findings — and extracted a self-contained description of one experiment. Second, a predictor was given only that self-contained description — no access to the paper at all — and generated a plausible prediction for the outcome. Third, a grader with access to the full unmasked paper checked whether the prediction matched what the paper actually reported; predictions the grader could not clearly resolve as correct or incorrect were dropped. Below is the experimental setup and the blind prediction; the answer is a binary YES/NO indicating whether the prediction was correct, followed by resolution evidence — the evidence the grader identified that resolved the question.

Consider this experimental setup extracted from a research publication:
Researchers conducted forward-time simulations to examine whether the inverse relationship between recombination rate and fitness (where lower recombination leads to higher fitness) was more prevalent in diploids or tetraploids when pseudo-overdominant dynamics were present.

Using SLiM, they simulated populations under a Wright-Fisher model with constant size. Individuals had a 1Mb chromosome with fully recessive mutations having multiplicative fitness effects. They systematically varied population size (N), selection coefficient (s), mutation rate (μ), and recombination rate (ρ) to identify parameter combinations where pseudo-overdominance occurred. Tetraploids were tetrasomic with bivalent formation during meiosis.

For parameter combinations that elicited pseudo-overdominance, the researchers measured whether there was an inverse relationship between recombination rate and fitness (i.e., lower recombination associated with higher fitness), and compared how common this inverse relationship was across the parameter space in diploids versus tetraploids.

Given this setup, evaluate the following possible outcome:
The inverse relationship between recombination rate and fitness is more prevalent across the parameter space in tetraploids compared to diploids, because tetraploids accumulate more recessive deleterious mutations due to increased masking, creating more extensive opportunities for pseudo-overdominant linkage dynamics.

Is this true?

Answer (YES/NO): YES